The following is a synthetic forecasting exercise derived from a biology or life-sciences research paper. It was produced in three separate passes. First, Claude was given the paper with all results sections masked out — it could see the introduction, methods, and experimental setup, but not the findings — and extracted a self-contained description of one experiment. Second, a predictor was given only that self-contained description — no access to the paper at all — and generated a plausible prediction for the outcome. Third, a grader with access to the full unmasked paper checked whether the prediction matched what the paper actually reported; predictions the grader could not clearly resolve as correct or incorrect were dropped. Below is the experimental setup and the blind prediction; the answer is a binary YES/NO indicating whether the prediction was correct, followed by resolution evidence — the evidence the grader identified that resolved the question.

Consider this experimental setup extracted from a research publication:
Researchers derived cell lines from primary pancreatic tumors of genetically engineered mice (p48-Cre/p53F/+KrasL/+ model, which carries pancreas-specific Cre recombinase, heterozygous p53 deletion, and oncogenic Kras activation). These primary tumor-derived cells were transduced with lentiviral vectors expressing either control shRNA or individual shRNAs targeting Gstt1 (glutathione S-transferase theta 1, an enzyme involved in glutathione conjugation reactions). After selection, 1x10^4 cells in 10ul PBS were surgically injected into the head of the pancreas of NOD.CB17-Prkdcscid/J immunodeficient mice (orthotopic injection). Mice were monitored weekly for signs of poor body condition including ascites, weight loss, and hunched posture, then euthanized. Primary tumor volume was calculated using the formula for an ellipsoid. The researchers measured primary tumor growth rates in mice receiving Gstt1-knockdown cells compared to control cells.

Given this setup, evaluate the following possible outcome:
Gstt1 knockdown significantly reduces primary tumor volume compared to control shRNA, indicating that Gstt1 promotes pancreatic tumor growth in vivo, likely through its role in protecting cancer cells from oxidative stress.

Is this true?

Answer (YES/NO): NO